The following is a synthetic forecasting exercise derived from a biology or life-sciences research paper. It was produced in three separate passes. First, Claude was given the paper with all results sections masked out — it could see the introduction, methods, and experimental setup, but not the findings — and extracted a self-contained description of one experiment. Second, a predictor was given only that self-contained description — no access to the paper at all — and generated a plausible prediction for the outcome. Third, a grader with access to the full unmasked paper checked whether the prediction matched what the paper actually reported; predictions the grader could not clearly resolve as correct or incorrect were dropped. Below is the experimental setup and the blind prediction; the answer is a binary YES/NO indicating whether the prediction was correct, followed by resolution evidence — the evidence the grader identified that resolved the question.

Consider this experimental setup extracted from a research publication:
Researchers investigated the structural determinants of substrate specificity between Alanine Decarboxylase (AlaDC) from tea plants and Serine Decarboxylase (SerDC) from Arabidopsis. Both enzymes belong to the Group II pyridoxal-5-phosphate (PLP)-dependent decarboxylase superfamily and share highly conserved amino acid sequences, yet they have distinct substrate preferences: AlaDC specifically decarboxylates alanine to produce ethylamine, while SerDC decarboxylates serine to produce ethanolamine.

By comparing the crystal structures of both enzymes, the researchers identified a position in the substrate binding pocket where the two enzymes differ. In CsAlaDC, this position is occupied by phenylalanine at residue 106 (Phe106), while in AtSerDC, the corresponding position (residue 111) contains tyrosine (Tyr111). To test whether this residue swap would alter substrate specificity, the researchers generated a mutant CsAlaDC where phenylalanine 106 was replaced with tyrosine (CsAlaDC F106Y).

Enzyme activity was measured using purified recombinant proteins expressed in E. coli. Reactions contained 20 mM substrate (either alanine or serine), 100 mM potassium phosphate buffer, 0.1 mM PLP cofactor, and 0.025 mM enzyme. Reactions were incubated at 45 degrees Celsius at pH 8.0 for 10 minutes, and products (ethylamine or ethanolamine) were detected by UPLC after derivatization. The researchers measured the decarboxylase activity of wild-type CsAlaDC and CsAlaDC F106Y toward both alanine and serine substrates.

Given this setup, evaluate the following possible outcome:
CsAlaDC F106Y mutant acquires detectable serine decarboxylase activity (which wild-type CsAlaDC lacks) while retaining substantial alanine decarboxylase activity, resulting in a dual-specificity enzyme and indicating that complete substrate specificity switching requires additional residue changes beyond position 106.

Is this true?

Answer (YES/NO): NO